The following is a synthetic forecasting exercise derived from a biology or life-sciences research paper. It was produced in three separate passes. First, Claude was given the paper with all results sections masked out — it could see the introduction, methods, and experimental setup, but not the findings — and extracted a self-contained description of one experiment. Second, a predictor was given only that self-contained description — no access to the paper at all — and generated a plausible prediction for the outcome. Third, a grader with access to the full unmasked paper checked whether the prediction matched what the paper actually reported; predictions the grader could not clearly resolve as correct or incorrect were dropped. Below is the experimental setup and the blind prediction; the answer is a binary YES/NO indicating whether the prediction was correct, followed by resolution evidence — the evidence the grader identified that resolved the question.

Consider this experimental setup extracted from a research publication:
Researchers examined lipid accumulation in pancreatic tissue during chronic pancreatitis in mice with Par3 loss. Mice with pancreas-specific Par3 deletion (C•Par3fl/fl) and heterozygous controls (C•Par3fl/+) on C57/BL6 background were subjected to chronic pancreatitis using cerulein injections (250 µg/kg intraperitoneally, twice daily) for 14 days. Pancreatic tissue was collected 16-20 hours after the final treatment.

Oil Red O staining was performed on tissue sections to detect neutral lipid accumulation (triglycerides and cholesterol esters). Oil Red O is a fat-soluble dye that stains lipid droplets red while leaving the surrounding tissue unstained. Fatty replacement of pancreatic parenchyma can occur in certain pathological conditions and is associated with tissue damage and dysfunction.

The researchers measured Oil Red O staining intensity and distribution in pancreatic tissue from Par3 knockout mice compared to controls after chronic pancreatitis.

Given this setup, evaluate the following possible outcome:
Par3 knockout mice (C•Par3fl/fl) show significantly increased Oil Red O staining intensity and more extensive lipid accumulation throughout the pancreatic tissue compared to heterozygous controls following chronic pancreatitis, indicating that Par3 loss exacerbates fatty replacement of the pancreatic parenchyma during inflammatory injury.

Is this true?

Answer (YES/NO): YES